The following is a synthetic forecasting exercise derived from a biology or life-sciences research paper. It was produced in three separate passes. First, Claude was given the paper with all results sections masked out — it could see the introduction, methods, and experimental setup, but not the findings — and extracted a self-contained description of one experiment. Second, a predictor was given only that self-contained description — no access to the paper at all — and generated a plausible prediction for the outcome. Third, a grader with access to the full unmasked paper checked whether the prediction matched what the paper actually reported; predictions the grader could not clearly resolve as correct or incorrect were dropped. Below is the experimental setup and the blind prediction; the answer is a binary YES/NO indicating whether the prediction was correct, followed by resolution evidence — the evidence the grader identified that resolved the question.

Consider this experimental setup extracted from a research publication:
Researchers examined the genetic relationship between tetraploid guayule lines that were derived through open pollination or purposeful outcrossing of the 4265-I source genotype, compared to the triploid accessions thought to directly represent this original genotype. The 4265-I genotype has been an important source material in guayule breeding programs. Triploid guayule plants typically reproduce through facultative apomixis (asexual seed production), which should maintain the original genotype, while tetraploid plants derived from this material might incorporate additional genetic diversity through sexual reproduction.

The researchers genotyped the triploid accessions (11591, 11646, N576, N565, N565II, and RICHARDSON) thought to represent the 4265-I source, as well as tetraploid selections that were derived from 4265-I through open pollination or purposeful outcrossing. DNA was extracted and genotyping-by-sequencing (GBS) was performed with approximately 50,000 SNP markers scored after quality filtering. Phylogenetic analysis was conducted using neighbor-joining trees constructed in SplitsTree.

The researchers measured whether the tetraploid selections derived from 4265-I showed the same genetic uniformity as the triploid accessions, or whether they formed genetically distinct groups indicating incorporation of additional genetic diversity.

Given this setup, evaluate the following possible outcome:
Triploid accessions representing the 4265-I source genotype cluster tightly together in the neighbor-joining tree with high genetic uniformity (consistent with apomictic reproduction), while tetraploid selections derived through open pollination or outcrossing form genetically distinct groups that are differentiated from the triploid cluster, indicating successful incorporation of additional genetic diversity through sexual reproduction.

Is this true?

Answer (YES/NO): YES